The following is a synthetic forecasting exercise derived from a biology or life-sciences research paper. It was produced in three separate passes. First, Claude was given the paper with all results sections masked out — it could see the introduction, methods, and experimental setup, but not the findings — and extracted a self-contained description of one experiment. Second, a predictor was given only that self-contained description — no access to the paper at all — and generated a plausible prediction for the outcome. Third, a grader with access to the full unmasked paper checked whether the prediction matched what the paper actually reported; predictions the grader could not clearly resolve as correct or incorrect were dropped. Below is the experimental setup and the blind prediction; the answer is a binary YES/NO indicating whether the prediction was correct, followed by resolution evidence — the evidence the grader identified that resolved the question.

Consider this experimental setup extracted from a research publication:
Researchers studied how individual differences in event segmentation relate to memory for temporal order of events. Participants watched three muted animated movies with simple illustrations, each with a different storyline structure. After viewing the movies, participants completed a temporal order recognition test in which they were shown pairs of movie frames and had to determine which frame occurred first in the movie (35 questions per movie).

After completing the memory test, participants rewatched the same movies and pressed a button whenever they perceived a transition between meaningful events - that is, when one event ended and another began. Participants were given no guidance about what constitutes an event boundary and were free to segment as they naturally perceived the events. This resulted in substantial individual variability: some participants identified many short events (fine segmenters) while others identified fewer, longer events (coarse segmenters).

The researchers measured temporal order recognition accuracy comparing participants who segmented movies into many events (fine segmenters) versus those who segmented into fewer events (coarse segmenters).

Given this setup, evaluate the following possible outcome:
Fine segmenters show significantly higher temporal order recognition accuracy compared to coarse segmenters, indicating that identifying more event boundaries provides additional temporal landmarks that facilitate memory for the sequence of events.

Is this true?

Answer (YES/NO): NO